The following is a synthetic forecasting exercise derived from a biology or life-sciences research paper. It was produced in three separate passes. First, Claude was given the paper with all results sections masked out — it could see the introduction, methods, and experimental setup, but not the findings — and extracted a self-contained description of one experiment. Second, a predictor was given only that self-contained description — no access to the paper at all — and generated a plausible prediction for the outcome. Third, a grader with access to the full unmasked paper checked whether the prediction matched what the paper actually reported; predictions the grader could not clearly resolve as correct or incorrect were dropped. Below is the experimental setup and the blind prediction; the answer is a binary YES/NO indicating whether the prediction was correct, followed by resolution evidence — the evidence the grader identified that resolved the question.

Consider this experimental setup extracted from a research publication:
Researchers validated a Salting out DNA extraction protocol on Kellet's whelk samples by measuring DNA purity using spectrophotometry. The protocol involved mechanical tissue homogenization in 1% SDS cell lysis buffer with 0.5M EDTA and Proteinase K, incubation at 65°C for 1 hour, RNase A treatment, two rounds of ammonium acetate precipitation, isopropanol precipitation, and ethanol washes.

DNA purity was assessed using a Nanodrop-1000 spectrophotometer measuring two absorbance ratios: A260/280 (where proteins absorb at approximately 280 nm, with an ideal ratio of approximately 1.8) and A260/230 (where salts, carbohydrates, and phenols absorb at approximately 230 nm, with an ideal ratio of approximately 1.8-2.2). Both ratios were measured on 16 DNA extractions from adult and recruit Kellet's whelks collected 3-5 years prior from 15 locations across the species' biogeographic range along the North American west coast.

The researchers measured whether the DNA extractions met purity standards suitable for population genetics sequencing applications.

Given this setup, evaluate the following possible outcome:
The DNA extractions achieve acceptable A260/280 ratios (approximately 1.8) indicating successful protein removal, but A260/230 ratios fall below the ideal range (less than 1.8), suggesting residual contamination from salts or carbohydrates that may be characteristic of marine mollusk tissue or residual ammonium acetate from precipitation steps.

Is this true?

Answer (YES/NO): NO